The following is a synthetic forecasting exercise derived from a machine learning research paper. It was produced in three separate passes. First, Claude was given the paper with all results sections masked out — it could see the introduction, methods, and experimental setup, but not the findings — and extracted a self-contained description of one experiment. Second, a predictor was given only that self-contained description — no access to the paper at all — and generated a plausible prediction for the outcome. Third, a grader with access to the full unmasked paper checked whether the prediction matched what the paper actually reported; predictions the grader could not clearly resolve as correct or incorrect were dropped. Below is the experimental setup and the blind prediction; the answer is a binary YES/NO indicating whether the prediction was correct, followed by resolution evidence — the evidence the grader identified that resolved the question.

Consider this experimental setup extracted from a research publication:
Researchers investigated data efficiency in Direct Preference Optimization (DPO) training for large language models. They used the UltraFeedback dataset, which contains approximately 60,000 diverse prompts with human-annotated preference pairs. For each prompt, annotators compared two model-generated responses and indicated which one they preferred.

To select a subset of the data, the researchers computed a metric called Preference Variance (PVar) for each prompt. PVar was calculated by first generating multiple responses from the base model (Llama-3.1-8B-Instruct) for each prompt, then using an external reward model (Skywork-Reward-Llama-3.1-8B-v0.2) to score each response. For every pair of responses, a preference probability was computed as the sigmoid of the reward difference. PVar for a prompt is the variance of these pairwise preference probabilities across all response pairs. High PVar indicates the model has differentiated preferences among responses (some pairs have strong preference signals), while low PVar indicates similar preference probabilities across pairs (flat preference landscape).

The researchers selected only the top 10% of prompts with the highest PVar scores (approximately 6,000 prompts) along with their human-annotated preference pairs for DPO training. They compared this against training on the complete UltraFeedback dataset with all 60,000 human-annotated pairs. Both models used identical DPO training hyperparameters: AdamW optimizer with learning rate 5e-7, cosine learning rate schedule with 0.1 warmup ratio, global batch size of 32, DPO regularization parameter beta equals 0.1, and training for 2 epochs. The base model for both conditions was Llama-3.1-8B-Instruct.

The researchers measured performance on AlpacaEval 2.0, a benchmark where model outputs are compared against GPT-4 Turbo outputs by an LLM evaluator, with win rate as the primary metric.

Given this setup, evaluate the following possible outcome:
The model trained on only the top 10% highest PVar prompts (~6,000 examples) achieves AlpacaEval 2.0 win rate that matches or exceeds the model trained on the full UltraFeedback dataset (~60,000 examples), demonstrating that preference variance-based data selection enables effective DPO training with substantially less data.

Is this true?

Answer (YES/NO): YES